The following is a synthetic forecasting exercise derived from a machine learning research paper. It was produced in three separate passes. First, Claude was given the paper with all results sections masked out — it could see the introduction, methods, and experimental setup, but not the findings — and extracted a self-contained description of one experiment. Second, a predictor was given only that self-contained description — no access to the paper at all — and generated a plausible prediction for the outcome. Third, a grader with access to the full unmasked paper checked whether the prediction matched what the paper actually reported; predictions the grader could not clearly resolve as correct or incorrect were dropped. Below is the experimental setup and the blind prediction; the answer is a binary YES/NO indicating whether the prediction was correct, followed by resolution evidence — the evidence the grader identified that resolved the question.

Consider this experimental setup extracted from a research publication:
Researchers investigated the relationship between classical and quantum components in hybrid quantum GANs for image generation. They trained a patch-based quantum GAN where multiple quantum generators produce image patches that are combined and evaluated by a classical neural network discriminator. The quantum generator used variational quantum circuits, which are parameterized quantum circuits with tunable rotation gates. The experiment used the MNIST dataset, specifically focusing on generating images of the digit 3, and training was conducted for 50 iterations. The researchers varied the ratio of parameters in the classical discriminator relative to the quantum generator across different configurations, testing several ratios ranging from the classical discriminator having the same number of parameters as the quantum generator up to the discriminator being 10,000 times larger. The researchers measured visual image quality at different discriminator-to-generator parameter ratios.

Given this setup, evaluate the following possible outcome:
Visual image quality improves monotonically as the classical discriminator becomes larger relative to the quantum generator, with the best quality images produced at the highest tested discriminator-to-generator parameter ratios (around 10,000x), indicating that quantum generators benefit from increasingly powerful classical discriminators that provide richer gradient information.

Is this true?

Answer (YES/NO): NO